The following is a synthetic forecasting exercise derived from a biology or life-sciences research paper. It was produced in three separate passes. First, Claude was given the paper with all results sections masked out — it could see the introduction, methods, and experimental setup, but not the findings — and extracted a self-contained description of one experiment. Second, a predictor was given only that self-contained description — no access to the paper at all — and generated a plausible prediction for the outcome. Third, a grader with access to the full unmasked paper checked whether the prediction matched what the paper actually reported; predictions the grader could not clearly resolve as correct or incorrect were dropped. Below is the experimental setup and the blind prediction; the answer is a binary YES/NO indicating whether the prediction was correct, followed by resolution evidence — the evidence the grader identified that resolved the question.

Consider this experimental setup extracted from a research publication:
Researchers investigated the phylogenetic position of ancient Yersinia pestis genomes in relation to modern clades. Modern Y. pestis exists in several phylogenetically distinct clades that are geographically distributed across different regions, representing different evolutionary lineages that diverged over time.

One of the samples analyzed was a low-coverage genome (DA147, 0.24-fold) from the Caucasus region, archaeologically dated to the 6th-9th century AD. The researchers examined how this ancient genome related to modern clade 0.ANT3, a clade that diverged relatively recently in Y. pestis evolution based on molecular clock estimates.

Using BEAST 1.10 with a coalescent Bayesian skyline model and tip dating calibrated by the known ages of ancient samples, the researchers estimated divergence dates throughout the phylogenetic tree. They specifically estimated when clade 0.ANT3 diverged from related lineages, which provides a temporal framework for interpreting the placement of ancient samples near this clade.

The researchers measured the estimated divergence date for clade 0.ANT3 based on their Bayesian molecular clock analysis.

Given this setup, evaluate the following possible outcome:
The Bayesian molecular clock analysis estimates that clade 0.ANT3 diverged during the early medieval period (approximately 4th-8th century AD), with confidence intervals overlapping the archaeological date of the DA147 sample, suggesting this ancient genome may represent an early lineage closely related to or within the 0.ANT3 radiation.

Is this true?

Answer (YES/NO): NO